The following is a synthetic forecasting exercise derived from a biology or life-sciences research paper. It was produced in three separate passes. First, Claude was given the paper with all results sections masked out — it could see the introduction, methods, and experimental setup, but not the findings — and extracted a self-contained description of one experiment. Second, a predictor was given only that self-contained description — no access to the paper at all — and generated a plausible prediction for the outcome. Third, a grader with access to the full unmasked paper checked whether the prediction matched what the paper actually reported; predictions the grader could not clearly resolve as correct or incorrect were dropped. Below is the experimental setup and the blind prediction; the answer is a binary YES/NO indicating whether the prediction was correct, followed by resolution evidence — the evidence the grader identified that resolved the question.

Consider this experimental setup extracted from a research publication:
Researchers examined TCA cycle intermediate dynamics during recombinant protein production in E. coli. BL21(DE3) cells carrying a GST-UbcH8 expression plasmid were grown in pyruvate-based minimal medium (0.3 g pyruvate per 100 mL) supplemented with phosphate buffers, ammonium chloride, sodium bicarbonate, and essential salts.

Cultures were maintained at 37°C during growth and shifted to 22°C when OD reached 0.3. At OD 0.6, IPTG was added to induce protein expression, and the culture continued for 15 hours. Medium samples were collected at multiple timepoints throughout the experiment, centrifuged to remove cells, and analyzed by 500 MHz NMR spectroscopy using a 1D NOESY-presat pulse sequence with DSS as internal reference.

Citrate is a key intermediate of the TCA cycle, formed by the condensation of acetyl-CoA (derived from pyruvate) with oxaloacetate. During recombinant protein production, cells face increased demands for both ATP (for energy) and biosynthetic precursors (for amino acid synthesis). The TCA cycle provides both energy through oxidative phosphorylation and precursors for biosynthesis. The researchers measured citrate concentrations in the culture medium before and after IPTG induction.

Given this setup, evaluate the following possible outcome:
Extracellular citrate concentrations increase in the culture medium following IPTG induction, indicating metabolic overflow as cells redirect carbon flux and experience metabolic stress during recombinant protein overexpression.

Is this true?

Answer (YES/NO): NO